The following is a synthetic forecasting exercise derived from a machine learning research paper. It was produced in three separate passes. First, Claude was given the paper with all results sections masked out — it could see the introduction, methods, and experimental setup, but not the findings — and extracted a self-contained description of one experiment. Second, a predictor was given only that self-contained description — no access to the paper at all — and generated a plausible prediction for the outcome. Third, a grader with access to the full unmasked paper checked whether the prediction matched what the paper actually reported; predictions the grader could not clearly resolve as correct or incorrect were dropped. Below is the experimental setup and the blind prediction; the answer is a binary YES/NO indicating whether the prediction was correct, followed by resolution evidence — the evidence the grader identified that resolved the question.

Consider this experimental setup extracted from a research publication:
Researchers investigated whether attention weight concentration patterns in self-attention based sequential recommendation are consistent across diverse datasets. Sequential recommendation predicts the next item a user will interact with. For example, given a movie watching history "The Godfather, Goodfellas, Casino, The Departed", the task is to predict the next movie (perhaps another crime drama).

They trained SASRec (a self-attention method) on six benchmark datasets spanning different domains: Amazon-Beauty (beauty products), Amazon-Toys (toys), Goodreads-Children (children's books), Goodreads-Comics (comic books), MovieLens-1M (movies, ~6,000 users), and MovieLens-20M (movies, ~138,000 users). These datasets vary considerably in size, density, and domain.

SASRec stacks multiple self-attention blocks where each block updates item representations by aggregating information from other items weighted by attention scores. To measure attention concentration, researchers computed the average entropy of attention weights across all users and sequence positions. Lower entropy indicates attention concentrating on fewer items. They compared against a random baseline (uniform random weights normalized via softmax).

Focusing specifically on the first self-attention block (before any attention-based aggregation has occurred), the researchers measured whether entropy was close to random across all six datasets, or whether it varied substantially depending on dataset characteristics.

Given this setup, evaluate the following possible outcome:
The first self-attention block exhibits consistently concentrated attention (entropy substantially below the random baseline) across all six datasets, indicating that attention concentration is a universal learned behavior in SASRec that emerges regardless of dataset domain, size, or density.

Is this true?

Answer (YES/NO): NO